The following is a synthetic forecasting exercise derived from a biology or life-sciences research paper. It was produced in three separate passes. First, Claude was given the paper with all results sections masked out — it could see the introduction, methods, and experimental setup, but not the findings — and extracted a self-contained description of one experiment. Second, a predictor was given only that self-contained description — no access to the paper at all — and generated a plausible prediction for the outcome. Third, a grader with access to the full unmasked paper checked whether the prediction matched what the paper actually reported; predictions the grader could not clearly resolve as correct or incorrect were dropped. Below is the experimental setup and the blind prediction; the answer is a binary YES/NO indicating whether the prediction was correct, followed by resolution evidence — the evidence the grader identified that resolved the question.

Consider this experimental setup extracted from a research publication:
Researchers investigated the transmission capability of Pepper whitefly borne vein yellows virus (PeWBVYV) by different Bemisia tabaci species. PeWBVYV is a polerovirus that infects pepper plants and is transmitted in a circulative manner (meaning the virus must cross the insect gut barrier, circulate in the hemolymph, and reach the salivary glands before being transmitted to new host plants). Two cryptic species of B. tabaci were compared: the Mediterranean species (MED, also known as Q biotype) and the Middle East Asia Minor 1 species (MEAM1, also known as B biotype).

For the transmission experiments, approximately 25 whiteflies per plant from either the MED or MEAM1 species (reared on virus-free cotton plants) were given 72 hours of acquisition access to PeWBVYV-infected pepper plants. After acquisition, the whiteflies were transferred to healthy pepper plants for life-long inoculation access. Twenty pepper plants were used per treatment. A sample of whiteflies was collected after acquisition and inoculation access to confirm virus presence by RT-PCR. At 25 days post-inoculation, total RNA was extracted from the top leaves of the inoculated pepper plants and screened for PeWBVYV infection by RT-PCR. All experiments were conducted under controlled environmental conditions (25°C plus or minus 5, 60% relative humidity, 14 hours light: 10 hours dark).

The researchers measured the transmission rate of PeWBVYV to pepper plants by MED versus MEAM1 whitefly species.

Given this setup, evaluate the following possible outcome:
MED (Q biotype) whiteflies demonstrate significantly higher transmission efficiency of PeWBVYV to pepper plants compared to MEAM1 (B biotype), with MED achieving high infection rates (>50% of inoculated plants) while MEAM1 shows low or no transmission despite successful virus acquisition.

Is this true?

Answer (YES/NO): NO